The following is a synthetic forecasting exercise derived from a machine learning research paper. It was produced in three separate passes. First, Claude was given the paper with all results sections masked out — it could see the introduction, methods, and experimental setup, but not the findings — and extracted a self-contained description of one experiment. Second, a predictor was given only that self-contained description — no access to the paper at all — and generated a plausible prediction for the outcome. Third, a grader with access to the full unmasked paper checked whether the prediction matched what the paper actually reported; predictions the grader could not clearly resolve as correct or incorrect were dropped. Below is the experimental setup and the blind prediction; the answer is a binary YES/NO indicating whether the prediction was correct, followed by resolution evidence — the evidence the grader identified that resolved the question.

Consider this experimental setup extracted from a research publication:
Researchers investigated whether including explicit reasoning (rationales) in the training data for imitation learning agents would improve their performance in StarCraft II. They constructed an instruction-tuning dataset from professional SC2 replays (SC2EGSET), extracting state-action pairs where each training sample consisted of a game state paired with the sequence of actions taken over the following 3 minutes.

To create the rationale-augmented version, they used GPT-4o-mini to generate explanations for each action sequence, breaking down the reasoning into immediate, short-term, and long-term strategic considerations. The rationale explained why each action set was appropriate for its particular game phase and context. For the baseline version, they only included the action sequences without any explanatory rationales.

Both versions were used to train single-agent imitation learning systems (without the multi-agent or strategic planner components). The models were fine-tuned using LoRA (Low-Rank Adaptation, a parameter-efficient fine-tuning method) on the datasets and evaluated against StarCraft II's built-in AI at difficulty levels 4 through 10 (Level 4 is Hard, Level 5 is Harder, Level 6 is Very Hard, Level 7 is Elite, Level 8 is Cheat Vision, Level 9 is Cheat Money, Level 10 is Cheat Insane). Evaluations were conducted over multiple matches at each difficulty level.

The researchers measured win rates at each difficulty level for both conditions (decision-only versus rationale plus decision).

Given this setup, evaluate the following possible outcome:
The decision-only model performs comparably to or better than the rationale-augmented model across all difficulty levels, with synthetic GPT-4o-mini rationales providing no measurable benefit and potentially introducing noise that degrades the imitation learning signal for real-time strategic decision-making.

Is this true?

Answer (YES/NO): NO